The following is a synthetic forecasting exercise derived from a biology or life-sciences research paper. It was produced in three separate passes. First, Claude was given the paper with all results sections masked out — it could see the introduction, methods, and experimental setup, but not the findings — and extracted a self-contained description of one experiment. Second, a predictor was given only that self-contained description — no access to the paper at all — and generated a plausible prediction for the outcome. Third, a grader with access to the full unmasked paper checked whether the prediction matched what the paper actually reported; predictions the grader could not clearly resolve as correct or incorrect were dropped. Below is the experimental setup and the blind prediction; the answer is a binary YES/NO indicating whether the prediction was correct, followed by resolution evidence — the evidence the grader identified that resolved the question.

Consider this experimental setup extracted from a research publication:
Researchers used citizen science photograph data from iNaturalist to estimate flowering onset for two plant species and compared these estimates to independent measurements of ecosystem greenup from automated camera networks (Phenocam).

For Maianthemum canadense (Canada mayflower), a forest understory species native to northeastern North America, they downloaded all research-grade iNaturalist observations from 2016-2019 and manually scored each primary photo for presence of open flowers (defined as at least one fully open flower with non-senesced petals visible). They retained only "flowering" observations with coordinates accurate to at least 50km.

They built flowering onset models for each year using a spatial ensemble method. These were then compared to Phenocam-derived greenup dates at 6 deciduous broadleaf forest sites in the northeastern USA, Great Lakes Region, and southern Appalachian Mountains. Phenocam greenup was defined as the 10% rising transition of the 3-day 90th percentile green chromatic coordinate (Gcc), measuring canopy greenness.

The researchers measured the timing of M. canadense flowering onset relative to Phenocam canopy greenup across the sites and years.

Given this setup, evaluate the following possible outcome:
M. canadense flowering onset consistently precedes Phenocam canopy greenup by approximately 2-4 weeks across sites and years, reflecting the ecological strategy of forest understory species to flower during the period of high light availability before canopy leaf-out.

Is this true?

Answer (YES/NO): NO